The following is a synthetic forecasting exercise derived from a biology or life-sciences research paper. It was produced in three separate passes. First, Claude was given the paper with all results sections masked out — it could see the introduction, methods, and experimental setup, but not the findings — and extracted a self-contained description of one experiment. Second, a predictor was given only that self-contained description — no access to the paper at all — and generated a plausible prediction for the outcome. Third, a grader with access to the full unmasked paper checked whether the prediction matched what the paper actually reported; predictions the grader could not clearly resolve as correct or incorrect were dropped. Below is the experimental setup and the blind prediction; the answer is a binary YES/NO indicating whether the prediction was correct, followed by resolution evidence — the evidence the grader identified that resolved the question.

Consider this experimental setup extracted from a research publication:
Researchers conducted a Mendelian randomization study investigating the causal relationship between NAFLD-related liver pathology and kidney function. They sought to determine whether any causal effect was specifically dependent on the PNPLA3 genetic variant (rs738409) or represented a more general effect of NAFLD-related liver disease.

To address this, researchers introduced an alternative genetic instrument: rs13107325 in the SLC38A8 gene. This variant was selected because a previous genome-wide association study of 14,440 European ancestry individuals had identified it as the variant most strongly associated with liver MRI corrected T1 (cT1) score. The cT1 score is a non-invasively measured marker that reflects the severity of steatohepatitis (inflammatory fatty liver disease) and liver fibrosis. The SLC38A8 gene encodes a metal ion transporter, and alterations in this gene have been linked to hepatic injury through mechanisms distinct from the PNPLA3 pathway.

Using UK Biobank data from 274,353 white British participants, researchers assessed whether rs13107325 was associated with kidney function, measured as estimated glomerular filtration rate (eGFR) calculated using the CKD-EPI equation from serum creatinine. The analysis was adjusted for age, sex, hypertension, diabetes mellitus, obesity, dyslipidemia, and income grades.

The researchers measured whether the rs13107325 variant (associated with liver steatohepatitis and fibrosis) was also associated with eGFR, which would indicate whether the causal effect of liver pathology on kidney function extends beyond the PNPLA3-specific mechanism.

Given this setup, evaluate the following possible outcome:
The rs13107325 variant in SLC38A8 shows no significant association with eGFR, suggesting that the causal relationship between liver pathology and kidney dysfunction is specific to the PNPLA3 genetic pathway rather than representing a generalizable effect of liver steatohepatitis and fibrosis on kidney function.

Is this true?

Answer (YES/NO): NO